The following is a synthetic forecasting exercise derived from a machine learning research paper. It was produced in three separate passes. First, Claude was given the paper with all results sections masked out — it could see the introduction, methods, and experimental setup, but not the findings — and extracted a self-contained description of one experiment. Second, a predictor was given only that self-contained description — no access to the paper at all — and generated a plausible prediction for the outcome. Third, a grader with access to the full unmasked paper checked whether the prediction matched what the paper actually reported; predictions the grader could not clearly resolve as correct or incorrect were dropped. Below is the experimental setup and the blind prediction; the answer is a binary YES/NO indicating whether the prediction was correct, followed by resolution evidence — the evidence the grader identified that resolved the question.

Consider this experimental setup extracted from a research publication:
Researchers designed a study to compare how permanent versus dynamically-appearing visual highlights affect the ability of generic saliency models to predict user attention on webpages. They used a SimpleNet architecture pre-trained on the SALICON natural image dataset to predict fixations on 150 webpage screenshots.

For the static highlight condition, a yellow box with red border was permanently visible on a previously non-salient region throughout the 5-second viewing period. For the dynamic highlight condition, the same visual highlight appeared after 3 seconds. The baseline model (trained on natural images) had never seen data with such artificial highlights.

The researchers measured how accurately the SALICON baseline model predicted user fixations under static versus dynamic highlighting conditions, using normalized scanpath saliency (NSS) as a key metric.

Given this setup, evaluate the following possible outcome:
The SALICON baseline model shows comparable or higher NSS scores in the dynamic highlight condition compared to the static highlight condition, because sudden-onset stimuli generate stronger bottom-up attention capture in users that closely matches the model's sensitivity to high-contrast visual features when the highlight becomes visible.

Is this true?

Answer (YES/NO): YES